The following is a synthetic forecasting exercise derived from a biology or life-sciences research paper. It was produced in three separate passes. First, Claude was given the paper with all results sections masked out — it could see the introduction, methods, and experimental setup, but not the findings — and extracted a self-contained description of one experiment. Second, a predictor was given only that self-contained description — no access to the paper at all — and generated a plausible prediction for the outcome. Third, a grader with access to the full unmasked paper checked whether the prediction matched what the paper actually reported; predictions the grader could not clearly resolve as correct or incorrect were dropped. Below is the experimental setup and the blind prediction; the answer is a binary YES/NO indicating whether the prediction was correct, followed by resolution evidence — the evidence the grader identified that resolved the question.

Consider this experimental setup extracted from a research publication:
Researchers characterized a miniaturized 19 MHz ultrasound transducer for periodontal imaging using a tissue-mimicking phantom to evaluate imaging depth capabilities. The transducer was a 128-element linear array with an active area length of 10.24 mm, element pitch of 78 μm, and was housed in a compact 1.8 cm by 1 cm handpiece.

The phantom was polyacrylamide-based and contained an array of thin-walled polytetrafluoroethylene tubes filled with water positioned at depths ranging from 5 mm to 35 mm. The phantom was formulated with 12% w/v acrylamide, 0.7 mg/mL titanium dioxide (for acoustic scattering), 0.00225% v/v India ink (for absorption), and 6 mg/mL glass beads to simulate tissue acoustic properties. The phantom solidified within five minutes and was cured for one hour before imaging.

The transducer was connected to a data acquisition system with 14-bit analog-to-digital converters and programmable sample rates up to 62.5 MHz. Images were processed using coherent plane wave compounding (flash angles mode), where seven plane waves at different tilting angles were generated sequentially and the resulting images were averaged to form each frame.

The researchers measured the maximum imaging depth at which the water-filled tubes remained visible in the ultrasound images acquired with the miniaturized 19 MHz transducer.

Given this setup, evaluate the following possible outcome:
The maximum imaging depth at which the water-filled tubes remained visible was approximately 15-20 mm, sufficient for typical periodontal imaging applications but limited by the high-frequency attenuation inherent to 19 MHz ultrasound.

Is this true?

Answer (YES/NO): NO